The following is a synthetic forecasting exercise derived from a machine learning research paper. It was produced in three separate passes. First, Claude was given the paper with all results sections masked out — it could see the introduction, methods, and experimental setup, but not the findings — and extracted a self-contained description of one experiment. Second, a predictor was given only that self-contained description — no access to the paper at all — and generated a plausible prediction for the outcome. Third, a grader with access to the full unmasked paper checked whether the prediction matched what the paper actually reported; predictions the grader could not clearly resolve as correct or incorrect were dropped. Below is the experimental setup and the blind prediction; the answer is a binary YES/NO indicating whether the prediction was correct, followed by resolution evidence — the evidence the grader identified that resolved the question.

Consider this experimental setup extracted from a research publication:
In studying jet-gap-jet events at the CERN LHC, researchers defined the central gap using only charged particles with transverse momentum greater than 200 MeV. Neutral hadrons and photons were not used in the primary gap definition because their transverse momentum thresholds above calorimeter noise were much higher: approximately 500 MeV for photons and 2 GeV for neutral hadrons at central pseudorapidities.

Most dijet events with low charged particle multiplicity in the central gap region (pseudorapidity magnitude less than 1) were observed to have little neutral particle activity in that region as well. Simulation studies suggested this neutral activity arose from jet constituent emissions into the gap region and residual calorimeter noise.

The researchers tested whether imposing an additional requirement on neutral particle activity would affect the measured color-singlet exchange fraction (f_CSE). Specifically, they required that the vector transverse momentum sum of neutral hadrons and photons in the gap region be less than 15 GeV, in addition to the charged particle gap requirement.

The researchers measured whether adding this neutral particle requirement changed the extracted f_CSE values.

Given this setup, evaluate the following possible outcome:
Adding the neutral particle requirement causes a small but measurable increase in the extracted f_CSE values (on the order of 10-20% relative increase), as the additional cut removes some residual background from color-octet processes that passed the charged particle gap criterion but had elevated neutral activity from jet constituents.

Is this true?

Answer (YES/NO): NO